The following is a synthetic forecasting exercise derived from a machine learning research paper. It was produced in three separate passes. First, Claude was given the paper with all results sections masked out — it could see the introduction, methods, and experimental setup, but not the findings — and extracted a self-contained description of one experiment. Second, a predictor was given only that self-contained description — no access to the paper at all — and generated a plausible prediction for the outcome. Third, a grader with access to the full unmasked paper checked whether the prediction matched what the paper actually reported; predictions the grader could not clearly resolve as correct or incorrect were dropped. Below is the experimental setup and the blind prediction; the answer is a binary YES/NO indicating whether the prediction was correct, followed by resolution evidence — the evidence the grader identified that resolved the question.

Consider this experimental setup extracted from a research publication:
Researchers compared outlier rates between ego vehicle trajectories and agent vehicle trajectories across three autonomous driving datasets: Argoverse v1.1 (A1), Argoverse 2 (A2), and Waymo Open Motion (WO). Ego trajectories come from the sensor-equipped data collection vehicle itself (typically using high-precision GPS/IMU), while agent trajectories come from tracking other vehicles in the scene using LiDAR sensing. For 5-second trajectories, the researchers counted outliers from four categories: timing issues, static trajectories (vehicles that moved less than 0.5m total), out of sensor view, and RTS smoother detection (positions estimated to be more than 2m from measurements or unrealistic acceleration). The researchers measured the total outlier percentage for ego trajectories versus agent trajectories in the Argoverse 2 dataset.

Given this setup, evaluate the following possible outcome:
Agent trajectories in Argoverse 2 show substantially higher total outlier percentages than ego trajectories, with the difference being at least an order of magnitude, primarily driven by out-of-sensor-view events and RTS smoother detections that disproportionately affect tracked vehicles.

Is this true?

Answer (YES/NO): NO